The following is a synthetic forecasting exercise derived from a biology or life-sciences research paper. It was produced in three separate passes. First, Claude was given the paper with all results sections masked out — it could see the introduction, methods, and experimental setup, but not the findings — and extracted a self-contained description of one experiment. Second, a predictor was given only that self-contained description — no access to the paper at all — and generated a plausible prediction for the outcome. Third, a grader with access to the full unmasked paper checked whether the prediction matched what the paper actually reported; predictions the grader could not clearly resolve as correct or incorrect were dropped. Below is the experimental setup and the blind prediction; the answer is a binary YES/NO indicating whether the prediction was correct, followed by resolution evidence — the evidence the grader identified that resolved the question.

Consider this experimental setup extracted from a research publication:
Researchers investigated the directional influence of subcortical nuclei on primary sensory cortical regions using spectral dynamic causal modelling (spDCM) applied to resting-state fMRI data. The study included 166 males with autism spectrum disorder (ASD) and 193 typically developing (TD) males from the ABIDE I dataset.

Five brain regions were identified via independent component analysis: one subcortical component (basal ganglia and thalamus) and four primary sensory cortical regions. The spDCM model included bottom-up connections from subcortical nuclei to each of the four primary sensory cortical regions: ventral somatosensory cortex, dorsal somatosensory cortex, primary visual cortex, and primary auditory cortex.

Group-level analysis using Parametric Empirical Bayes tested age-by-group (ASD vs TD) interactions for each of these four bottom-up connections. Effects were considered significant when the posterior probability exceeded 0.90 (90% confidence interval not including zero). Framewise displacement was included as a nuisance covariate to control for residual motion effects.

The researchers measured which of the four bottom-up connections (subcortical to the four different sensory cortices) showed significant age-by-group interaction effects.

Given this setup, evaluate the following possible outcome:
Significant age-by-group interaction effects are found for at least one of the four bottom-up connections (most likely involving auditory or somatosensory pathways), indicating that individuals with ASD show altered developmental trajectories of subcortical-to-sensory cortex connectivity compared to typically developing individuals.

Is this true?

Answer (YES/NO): YES